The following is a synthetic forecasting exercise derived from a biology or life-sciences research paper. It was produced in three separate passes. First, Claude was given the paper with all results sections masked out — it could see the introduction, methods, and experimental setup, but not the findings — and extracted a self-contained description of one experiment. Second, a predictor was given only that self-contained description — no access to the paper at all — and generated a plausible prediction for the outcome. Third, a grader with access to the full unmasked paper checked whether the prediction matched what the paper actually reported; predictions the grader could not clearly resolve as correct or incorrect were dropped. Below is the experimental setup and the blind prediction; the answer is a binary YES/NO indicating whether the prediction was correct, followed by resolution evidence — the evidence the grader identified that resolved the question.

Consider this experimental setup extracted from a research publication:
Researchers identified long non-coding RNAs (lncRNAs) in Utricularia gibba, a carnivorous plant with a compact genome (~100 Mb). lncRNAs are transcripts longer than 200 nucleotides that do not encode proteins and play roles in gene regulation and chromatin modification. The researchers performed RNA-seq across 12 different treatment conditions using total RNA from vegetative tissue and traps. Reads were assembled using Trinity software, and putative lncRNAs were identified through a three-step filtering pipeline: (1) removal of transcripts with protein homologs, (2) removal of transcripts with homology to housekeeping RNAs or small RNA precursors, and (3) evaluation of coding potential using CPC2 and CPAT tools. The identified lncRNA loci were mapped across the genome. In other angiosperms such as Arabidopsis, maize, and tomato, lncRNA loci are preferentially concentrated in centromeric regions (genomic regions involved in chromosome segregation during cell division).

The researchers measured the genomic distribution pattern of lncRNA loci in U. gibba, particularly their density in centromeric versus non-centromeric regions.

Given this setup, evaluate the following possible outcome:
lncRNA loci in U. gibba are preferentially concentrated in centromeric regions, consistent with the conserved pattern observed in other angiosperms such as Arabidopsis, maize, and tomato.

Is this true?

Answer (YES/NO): NO